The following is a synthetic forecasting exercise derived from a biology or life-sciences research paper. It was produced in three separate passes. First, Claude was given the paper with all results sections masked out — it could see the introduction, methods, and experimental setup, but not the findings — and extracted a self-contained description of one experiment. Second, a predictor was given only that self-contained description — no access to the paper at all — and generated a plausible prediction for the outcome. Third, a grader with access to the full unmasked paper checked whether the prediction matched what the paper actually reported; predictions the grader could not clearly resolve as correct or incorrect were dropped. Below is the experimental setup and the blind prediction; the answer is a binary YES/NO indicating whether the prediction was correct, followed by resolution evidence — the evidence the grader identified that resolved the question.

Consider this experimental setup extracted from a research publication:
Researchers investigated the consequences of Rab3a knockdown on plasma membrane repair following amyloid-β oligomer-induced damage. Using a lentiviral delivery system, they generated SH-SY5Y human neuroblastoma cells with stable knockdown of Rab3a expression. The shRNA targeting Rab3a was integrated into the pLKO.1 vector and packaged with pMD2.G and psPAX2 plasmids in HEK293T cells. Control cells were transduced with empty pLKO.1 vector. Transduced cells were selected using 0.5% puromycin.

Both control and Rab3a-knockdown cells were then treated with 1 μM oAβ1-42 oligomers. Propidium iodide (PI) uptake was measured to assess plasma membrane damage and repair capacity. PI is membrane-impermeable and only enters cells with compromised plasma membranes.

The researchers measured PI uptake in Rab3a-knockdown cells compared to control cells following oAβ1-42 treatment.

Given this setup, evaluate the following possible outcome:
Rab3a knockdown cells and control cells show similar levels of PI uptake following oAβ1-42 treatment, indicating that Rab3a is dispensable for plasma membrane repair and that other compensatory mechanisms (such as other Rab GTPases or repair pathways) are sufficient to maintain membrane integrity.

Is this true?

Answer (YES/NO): NO